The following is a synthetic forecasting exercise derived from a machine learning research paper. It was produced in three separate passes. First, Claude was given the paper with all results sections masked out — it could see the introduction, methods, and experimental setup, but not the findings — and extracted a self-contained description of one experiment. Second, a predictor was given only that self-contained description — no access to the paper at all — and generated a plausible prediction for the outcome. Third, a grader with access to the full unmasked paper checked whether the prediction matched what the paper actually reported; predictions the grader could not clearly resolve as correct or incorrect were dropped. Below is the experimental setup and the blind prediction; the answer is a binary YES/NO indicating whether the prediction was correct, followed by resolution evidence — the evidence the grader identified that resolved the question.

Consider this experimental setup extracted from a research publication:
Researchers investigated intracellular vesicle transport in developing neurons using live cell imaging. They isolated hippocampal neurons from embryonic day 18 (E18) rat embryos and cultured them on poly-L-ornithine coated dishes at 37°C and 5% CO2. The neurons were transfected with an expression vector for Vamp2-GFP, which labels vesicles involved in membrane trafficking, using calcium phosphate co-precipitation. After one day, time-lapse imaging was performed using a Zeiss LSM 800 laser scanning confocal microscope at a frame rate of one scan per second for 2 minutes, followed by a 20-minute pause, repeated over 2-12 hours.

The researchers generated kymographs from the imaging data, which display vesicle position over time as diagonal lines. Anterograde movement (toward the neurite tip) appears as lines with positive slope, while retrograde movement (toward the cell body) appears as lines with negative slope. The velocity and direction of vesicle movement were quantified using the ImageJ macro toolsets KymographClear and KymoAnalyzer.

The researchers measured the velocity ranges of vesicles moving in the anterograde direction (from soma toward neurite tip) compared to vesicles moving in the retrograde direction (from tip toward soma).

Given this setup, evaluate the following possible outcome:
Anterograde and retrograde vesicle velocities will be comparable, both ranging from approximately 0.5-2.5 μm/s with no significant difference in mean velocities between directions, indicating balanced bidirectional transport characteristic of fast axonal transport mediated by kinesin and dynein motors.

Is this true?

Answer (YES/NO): YES